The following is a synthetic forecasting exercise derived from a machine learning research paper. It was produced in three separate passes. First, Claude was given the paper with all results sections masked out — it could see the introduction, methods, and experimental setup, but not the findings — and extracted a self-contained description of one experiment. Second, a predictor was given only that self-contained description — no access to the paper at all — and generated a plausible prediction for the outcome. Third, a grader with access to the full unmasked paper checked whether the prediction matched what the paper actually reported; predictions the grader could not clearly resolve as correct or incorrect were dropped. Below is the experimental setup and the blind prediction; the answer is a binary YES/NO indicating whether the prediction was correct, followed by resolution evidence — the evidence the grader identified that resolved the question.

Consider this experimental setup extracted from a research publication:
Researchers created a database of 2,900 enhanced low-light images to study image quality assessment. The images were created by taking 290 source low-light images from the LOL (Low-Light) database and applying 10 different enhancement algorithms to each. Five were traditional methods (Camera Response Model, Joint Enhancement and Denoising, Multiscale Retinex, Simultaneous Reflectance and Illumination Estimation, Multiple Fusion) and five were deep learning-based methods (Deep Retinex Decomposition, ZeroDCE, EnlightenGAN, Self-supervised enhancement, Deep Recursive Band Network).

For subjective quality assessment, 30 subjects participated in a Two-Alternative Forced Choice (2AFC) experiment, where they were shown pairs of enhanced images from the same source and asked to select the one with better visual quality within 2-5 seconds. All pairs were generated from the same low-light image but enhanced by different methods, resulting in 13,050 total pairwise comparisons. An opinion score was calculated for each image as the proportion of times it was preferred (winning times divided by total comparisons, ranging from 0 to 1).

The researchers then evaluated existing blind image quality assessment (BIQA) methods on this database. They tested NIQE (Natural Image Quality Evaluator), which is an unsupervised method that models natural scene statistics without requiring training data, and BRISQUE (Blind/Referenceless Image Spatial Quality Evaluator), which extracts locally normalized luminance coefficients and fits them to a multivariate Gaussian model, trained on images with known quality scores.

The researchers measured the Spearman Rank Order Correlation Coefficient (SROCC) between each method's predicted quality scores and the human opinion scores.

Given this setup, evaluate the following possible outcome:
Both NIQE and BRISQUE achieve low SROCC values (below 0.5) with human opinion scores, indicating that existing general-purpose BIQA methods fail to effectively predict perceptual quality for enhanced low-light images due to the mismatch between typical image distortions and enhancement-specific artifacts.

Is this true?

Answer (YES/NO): NO